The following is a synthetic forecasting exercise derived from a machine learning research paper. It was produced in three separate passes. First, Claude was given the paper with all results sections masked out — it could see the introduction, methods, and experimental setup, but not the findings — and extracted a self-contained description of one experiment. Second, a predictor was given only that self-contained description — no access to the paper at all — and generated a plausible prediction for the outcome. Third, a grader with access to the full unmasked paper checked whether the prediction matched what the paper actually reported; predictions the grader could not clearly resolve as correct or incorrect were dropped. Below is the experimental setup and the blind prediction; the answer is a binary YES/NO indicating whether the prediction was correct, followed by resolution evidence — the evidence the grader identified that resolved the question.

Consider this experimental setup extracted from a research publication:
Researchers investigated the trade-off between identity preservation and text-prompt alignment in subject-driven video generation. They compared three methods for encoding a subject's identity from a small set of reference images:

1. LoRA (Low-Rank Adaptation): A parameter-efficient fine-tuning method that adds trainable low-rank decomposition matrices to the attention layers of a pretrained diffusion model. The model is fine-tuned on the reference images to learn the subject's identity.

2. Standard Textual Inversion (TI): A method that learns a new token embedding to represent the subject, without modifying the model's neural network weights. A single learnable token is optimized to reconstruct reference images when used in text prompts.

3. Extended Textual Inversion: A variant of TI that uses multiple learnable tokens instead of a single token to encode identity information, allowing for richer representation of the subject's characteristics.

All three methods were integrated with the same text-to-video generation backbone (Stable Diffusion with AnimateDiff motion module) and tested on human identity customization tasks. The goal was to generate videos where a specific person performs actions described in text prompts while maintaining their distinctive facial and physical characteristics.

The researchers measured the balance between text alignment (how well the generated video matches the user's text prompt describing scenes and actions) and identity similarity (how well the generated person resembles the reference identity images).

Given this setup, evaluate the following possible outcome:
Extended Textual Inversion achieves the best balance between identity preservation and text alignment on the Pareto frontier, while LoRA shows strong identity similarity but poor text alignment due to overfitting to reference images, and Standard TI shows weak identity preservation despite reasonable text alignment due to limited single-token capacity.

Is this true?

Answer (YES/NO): YES